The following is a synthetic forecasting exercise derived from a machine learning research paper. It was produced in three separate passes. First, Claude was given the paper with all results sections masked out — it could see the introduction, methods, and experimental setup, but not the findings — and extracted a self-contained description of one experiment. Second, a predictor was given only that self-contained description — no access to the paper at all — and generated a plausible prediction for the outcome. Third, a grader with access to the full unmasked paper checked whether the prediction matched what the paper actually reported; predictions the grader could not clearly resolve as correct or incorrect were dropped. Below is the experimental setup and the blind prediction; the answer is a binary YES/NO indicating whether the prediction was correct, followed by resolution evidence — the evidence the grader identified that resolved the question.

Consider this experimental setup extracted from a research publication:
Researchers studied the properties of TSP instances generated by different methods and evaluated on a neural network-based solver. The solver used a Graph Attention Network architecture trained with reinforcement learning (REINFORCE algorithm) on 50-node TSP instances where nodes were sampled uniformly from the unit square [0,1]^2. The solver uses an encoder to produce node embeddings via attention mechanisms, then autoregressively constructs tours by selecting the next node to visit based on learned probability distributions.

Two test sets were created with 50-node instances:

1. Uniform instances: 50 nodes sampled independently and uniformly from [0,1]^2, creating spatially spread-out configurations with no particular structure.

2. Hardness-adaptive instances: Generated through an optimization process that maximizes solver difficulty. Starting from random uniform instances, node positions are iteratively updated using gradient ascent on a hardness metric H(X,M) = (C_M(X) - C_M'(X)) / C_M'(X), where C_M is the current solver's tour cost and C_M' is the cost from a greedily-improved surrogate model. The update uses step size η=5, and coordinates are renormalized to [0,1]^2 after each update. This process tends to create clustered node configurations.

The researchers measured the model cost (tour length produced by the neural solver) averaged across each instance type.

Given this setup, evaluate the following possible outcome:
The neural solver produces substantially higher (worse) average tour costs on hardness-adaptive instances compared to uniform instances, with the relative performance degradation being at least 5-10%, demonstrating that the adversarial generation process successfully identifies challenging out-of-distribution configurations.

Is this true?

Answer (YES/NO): NO